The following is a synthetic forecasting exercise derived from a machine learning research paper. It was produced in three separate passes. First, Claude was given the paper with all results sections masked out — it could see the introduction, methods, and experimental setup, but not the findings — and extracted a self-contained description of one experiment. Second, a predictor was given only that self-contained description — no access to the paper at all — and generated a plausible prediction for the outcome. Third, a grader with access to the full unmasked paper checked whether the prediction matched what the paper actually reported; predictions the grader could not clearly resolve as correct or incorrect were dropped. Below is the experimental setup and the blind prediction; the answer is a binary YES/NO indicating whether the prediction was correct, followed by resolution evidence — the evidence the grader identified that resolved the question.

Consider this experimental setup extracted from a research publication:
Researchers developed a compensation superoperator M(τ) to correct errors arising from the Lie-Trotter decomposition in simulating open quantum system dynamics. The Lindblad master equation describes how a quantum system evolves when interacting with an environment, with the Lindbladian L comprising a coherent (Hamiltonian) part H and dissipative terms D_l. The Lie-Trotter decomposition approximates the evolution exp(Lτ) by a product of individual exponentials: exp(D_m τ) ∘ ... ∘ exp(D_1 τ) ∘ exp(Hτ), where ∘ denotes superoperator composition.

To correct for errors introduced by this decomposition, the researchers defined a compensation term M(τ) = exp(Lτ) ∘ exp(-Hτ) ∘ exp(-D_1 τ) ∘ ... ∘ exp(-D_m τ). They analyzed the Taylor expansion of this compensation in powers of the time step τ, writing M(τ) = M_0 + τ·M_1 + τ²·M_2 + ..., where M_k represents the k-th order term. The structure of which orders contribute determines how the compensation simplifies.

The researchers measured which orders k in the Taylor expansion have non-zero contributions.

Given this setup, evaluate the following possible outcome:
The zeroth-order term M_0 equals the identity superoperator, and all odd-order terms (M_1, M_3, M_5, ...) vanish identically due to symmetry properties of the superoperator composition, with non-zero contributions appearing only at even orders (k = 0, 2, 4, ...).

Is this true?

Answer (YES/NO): NO